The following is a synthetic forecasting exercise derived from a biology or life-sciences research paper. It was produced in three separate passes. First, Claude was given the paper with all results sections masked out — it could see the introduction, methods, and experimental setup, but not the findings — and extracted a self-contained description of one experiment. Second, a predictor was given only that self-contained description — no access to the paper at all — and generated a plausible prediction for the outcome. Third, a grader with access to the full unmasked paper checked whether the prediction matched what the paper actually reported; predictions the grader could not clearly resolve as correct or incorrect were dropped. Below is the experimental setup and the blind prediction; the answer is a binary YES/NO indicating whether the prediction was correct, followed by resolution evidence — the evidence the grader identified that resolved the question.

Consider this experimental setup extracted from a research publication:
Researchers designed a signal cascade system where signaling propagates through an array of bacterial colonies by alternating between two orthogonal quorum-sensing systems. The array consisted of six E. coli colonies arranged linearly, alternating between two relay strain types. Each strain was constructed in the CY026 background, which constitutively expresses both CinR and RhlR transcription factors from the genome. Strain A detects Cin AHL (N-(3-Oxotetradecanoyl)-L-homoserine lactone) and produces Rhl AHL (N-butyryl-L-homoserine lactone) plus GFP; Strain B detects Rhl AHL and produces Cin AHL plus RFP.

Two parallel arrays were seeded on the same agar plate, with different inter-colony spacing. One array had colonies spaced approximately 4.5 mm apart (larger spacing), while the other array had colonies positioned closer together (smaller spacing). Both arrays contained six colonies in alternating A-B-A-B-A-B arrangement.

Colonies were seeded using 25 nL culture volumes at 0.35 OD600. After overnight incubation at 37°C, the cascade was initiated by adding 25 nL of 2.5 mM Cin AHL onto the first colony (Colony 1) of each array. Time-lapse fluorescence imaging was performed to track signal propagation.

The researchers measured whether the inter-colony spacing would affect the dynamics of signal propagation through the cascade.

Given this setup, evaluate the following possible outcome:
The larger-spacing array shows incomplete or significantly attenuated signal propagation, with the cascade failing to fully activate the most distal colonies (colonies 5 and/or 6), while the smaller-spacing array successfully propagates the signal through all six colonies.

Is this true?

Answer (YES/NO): NO